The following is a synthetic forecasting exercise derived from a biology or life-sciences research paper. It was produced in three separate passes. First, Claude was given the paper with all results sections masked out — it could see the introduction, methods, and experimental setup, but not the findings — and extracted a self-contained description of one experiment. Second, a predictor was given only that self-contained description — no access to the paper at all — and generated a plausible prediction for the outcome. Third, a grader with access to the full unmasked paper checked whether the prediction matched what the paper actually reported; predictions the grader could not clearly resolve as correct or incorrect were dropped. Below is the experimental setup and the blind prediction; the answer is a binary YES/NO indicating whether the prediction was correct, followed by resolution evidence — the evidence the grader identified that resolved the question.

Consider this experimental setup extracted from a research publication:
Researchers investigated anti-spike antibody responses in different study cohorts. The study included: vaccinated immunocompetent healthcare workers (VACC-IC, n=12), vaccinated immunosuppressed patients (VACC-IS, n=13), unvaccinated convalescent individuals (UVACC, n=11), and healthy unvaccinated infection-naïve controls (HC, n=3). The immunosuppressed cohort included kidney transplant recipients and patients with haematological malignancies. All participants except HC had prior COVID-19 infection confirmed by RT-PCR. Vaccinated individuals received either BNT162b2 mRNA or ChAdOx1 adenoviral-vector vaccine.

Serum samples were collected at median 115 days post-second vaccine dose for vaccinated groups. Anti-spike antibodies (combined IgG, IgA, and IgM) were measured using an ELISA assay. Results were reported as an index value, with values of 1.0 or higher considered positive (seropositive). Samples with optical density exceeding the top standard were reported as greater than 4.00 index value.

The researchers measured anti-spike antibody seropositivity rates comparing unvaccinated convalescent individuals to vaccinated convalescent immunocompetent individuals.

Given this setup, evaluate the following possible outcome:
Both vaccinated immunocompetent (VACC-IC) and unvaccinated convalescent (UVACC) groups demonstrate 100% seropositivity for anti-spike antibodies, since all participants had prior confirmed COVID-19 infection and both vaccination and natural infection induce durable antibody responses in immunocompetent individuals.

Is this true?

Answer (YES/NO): NO